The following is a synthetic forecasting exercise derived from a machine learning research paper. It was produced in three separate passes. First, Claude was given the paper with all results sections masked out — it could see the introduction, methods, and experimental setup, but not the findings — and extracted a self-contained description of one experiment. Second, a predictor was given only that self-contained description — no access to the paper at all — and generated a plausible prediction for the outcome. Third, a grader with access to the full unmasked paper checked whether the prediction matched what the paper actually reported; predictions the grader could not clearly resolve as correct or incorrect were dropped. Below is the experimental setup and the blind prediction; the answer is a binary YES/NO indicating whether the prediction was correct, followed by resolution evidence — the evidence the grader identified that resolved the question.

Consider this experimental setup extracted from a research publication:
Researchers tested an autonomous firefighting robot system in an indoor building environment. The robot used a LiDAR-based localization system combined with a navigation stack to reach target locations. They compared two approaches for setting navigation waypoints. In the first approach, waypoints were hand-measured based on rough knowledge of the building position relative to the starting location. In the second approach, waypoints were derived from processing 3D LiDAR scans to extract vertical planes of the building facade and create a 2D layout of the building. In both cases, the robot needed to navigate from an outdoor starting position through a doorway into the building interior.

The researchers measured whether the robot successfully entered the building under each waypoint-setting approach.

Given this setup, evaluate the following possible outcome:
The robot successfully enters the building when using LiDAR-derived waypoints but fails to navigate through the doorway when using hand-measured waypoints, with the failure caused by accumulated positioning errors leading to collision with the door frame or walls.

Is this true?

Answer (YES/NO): NO